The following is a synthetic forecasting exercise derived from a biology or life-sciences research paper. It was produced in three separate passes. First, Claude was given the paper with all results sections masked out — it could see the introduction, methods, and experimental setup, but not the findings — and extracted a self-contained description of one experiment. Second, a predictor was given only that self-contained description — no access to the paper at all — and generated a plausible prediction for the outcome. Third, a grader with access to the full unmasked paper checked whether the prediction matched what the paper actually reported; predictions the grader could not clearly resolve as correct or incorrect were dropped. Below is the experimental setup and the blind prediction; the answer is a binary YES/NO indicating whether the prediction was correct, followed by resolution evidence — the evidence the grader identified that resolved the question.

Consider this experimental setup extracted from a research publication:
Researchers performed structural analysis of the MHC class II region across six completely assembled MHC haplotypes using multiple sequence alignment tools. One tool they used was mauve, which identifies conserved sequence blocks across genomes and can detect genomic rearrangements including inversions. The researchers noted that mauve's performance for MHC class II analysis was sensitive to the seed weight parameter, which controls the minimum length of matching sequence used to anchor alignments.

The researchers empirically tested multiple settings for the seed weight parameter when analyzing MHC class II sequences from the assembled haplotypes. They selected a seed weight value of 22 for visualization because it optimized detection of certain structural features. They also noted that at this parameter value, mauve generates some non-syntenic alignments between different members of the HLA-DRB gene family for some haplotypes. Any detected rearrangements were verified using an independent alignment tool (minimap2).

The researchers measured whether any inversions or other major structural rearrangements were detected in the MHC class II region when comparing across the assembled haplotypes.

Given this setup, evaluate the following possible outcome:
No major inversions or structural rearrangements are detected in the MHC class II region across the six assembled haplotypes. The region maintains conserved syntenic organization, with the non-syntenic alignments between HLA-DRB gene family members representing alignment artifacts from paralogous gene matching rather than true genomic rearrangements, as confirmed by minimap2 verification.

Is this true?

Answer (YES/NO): NO